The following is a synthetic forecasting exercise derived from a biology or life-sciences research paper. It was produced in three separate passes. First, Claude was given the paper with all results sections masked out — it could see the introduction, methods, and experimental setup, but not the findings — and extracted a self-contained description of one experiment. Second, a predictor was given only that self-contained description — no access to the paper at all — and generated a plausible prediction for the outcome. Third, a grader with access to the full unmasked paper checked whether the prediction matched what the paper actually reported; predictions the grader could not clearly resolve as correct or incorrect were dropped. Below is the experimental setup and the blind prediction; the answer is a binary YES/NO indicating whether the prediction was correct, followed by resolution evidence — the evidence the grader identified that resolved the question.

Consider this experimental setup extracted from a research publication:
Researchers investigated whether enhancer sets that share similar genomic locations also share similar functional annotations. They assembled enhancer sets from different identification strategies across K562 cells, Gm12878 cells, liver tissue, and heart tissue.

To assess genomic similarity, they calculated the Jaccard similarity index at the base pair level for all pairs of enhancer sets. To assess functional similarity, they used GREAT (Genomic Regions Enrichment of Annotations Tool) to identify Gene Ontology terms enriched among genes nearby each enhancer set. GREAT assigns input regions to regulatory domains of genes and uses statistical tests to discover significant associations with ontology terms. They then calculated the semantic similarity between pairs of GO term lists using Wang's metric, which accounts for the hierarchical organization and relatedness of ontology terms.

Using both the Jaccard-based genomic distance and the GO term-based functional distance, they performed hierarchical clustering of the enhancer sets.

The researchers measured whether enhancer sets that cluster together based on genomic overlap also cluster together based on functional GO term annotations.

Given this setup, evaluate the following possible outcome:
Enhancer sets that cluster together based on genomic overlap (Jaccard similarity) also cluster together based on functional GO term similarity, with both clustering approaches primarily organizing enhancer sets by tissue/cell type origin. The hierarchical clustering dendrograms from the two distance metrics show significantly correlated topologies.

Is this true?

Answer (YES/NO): NO